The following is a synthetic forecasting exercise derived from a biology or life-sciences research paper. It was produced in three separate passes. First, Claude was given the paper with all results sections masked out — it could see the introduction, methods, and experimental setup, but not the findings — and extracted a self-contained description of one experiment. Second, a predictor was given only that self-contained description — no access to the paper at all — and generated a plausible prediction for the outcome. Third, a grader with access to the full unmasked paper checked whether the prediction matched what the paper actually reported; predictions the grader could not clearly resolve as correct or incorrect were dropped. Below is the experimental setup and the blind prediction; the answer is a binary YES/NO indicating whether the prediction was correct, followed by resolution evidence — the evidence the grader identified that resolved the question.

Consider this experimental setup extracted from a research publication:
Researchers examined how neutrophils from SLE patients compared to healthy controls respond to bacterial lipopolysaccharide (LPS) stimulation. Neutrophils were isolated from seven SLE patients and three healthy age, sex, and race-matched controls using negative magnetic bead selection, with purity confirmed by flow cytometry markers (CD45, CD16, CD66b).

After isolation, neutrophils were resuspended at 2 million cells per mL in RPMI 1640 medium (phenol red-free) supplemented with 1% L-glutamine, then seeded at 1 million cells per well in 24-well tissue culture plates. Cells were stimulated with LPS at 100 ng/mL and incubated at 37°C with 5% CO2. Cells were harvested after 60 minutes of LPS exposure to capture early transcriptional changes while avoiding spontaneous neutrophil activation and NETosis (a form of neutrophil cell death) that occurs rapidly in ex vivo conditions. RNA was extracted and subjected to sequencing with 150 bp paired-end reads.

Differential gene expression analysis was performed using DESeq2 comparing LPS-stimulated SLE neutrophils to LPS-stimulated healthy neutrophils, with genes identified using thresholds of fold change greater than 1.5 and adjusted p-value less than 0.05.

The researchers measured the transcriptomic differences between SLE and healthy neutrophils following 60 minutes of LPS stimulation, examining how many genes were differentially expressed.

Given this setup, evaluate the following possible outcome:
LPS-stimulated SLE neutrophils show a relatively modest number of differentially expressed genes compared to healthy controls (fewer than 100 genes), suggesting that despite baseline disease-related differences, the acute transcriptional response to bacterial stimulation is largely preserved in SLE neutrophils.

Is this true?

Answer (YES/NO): NO